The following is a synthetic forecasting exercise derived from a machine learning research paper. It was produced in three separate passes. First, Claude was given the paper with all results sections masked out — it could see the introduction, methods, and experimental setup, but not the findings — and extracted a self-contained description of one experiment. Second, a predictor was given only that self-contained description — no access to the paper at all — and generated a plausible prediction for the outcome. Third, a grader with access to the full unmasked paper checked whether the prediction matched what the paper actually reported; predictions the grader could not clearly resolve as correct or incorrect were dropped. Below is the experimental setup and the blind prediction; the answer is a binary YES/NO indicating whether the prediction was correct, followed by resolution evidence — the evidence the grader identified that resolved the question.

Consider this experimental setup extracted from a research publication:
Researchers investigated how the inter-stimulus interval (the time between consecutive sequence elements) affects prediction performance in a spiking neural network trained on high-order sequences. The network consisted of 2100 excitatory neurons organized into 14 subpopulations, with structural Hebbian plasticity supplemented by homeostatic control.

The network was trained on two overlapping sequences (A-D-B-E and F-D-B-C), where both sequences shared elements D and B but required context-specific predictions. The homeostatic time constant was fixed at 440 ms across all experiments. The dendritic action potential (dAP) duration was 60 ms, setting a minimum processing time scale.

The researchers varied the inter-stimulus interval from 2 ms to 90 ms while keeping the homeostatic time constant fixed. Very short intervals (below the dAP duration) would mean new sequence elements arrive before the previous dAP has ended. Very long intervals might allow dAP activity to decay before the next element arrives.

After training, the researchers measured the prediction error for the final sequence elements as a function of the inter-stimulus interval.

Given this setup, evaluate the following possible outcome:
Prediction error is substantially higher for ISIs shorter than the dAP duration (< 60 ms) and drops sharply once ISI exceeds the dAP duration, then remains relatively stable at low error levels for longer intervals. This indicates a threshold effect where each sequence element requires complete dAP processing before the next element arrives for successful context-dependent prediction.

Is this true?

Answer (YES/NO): NO